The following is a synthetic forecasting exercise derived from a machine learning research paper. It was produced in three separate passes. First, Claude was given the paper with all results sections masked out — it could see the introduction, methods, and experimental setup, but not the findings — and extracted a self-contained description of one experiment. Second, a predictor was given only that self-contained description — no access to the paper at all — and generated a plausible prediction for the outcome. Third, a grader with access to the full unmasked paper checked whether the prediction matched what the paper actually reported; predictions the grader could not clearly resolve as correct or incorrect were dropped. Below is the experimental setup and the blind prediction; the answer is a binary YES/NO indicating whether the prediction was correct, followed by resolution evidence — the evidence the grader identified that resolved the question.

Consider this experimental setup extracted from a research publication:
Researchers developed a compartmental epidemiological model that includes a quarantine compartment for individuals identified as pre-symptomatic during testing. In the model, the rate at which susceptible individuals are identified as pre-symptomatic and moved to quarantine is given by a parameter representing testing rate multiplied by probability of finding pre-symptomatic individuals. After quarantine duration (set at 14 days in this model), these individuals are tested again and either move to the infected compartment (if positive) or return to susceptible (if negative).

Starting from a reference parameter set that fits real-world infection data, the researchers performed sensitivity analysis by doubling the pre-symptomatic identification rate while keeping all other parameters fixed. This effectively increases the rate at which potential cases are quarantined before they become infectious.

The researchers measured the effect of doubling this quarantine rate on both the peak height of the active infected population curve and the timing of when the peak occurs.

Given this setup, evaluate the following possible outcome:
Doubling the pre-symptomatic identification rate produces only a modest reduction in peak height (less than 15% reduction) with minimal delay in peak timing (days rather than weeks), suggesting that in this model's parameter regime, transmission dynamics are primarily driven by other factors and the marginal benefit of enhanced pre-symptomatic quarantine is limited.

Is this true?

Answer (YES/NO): NO